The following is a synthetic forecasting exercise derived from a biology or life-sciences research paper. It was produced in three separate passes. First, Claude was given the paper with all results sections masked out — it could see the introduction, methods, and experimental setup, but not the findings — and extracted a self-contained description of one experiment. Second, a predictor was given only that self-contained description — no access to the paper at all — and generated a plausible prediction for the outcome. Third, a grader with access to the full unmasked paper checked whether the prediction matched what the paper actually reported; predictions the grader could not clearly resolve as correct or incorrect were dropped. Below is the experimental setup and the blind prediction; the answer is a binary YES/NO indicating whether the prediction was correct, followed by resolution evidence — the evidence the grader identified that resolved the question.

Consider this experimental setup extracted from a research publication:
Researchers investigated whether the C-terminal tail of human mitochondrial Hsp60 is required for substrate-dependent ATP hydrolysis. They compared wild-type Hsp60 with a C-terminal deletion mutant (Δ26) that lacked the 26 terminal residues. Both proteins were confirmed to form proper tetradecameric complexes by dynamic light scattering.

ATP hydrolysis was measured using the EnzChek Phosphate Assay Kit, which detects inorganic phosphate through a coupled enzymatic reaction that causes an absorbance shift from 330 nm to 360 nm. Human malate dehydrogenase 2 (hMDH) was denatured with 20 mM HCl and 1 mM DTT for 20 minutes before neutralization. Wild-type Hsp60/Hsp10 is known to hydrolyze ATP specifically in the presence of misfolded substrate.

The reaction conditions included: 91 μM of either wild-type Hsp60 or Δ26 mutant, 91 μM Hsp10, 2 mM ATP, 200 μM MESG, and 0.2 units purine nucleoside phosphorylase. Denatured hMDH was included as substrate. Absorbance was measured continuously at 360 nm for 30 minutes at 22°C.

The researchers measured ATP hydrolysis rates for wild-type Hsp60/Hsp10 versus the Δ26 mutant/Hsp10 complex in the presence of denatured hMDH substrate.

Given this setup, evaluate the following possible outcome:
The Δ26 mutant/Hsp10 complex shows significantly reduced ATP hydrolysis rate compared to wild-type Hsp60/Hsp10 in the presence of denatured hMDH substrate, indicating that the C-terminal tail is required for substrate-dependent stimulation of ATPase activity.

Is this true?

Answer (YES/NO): YES